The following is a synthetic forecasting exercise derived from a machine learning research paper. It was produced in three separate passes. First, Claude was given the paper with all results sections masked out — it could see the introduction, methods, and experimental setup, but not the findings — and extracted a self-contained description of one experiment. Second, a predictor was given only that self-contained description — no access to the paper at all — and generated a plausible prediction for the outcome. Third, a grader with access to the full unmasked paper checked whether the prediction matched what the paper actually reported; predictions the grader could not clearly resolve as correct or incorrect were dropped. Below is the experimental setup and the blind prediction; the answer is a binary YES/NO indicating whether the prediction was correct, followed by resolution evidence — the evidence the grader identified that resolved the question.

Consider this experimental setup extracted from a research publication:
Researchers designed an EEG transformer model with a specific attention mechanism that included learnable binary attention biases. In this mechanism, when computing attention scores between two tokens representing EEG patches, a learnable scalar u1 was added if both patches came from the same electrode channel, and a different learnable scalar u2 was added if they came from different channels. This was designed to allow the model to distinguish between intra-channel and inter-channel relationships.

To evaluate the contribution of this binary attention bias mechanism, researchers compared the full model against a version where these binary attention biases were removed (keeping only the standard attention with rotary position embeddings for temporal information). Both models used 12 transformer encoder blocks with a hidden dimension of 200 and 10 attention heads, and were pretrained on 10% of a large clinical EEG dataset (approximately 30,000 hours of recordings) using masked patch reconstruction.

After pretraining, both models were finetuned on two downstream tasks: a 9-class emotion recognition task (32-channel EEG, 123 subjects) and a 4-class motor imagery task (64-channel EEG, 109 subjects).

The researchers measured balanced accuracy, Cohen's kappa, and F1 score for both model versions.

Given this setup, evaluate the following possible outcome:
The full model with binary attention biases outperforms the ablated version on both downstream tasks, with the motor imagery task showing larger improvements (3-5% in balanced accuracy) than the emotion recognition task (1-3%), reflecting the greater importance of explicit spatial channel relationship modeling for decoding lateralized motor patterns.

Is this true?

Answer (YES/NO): NO